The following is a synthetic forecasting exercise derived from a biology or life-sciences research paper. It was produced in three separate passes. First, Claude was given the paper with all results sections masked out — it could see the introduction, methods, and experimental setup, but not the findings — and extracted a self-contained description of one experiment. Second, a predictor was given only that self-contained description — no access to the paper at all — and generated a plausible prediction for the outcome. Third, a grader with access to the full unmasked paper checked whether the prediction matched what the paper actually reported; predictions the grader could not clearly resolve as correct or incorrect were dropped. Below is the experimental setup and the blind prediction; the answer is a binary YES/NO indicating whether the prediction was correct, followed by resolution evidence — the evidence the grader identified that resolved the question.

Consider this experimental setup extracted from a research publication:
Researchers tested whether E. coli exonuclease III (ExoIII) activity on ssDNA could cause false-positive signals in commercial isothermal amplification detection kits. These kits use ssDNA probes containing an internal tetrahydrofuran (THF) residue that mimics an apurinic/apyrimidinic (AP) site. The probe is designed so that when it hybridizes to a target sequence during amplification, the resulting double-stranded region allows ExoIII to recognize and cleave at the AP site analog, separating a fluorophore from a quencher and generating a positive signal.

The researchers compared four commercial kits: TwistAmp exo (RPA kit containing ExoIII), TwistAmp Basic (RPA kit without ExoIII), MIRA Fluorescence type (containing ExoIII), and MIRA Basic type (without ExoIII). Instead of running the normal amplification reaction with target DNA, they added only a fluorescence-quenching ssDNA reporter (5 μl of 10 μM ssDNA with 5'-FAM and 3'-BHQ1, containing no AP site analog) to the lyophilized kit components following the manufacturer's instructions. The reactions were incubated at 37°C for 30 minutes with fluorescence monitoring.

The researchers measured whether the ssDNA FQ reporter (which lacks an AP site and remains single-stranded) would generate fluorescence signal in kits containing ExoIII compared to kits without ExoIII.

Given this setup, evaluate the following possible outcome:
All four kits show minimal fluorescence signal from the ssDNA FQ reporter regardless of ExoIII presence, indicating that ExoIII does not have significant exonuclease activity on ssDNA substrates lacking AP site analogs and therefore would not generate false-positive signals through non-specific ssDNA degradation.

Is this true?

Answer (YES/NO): NO